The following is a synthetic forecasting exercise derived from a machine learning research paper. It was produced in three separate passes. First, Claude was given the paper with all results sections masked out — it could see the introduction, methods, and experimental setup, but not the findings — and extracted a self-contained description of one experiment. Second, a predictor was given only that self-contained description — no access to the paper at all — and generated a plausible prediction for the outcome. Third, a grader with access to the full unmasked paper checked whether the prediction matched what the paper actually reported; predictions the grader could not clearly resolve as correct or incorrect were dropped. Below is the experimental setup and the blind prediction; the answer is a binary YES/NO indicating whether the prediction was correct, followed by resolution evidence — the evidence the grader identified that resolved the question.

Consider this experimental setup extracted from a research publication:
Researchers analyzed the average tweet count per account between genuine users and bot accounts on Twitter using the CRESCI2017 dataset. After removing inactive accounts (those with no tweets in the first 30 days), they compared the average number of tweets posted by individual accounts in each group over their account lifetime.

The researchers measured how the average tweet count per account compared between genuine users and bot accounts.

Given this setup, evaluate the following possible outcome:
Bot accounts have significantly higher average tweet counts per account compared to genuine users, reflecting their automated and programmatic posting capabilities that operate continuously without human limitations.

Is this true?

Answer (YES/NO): NO